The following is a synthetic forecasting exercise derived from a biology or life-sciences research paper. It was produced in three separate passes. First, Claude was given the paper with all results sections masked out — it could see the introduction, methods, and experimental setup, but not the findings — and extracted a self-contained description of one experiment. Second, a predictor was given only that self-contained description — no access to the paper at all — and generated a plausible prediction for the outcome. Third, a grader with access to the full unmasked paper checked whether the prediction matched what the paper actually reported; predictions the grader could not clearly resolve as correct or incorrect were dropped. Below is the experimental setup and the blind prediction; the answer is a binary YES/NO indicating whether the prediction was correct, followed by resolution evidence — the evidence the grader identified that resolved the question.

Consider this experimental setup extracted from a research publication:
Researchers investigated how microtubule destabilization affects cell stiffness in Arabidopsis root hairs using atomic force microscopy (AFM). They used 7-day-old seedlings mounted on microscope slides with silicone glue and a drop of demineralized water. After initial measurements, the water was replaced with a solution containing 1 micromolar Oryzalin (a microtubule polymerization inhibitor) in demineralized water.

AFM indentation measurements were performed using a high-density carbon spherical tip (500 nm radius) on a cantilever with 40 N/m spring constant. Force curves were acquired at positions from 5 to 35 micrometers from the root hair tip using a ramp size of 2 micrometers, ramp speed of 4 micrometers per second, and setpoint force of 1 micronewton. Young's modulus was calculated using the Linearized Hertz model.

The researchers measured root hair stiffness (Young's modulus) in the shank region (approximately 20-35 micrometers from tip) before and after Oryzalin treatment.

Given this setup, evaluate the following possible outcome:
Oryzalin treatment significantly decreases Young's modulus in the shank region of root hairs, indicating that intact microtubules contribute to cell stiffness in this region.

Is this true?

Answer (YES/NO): NO